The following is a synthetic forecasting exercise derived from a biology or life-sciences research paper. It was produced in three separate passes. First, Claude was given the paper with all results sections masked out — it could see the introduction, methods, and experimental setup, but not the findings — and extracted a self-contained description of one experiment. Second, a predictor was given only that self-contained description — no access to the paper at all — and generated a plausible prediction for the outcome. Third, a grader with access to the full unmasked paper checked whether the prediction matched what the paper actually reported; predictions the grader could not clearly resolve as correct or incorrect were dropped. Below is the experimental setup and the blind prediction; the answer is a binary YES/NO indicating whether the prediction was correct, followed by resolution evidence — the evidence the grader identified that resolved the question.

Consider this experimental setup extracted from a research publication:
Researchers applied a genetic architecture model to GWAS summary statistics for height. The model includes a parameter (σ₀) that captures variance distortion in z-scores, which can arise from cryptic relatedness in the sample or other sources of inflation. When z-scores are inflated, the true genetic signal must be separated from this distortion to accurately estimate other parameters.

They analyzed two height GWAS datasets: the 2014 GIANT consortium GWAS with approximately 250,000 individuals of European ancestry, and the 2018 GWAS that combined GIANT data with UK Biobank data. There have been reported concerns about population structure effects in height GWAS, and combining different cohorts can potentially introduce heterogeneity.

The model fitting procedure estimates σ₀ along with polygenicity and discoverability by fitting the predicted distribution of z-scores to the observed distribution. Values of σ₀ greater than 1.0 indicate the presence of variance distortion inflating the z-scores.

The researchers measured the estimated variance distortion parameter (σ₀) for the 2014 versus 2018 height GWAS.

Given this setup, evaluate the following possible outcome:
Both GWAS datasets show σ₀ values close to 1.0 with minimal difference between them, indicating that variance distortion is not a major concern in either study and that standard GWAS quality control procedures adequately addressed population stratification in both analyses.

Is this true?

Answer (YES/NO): NO